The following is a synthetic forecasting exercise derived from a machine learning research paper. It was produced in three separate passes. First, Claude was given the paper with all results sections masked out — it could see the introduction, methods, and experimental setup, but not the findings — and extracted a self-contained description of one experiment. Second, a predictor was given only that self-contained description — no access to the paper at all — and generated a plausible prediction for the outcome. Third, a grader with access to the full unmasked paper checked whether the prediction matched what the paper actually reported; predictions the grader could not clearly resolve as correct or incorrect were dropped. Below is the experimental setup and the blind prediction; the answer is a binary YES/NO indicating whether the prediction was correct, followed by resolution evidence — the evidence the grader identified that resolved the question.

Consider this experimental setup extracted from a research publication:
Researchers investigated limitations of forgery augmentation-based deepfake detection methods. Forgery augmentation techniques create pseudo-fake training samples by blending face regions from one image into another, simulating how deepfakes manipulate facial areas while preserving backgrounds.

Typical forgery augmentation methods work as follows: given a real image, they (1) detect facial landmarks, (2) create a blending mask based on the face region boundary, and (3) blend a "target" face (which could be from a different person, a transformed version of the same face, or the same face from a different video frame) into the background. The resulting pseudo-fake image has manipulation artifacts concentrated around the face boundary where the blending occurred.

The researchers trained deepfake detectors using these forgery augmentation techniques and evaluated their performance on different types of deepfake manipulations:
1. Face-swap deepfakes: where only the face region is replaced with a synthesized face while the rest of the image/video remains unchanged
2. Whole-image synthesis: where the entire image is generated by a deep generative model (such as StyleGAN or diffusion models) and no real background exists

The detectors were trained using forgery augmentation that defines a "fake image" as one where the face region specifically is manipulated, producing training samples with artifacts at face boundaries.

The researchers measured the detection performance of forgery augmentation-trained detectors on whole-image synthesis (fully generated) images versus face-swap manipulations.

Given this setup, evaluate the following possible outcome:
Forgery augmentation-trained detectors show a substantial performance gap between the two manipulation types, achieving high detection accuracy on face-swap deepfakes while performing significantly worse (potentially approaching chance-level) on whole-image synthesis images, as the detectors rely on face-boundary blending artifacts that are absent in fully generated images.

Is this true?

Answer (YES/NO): YES